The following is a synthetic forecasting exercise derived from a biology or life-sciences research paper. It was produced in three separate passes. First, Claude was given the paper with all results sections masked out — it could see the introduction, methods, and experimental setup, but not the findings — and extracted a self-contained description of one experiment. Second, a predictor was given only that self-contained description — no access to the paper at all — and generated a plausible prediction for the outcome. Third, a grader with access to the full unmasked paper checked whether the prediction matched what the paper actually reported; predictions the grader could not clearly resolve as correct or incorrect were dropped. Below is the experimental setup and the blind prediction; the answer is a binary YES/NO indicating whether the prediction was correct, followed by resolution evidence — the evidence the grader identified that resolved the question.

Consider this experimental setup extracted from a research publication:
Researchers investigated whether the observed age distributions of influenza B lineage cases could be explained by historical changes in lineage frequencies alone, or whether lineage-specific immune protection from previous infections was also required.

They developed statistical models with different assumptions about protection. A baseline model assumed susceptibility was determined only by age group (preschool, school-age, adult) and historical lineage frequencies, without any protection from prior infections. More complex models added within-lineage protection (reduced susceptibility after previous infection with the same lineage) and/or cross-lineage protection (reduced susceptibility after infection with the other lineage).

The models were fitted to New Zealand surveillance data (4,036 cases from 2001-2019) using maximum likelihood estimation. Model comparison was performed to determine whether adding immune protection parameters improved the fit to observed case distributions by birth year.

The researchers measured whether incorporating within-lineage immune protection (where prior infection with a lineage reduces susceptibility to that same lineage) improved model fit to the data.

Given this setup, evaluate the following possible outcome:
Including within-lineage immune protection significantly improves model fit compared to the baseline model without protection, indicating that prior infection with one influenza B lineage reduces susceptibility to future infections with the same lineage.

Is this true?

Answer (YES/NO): YES